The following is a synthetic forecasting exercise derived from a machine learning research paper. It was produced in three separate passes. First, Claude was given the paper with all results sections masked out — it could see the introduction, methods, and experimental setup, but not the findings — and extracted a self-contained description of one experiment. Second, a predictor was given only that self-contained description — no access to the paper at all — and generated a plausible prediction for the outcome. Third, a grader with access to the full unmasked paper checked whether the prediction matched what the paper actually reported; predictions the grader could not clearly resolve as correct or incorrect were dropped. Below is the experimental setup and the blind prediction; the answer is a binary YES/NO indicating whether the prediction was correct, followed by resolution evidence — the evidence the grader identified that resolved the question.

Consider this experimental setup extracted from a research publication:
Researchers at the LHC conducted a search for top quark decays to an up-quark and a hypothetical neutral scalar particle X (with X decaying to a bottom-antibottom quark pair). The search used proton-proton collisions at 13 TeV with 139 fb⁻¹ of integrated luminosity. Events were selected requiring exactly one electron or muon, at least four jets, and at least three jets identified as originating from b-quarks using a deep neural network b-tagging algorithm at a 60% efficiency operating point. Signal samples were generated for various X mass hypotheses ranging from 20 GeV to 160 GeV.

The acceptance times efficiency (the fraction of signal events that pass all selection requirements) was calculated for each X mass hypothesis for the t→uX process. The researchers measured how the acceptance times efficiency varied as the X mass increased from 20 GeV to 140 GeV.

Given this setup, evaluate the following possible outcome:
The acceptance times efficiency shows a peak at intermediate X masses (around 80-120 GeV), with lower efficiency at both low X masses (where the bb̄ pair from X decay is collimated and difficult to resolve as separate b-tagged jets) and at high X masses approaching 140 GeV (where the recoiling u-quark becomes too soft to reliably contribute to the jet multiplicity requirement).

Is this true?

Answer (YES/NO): NO